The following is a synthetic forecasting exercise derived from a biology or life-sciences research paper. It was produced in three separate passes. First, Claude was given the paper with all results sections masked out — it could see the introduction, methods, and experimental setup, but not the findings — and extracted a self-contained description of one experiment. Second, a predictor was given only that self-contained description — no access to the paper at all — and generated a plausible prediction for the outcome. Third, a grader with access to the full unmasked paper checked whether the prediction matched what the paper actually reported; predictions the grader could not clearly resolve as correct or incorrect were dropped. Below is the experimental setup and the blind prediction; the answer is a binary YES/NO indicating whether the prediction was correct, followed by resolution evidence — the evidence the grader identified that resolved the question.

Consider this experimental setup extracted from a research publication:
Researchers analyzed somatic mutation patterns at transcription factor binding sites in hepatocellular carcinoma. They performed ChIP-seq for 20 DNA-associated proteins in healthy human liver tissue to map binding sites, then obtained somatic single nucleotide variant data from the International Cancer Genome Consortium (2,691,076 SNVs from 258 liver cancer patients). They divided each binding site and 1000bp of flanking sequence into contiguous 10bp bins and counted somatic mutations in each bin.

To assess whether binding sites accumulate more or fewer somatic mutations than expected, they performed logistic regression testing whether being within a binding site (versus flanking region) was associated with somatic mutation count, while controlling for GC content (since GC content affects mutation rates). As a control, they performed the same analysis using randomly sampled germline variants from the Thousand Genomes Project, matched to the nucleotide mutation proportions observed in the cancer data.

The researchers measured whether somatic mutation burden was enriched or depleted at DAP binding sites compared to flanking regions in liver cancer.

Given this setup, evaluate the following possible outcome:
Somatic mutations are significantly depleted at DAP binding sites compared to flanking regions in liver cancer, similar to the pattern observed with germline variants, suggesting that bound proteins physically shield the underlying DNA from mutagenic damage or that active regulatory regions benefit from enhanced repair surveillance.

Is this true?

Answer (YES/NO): NO